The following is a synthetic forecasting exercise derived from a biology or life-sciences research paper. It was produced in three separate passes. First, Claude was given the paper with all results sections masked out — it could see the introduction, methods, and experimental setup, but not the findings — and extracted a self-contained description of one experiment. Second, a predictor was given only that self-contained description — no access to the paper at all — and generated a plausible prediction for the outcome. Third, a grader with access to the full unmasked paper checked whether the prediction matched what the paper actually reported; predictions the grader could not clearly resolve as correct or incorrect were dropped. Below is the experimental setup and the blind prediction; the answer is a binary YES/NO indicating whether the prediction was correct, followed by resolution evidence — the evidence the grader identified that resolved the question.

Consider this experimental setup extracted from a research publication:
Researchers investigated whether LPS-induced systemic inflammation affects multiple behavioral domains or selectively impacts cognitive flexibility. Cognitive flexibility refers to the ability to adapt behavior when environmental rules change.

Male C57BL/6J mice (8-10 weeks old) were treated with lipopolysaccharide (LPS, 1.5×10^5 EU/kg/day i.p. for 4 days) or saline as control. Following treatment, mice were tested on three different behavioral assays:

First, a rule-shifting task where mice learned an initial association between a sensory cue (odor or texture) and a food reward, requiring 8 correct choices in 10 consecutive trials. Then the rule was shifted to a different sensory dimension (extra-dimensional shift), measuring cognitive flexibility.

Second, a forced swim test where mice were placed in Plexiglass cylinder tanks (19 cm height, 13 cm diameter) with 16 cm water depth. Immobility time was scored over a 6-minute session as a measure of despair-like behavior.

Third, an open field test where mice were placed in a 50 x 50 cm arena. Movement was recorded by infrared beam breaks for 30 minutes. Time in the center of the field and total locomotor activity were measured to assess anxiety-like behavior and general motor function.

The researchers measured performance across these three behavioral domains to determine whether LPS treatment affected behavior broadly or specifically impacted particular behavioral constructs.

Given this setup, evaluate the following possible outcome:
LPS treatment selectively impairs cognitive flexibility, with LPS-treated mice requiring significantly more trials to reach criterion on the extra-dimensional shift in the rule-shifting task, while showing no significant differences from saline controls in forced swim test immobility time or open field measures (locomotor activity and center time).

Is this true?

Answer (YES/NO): YES